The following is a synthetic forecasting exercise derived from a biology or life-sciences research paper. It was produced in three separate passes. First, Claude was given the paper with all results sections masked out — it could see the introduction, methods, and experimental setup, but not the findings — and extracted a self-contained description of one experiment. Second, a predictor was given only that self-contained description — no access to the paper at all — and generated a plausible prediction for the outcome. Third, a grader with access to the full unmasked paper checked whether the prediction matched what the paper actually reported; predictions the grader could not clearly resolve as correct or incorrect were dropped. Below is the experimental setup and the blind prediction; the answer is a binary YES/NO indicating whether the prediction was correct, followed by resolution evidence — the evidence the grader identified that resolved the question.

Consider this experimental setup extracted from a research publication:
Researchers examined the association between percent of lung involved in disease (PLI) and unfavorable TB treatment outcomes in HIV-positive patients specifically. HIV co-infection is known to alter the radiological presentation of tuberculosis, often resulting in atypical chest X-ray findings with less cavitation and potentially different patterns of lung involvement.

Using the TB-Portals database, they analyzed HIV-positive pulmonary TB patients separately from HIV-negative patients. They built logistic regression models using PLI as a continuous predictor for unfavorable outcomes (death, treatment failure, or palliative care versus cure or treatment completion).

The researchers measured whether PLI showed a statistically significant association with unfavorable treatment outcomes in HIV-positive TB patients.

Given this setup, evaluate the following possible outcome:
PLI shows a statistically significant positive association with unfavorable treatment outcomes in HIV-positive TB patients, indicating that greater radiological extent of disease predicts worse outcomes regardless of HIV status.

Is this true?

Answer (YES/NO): YES